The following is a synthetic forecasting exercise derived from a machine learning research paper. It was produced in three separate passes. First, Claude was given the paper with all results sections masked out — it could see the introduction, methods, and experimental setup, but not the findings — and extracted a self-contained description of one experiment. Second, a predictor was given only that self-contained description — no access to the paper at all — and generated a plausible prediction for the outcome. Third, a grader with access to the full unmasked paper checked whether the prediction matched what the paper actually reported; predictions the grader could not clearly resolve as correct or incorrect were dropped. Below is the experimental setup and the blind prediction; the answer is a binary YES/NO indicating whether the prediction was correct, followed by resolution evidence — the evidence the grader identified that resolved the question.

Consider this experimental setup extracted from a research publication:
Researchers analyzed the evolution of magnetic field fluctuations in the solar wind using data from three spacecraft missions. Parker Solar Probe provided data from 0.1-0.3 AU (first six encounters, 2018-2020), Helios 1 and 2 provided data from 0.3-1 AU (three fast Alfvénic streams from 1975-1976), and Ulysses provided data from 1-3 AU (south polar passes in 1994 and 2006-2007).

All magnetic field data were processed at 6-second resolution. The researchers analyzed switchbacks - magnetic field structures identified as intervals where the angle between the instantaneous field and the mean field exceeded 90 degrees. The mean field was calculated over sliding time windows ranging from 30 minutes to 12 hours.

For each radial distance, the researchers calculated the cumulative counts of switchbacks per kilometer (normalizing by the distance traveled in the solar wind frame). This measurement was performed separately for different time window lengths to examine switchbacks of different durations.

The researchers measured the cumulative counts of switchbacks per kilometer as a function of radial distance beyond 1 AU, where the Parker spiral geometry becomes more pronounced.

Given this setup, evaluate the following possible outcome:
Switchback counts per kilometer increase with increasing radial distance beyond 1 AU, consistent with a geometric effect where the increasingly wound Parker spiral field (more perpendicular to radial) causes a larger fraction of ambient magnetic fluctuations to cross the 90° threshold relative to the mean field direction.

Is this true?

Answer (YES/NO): NO